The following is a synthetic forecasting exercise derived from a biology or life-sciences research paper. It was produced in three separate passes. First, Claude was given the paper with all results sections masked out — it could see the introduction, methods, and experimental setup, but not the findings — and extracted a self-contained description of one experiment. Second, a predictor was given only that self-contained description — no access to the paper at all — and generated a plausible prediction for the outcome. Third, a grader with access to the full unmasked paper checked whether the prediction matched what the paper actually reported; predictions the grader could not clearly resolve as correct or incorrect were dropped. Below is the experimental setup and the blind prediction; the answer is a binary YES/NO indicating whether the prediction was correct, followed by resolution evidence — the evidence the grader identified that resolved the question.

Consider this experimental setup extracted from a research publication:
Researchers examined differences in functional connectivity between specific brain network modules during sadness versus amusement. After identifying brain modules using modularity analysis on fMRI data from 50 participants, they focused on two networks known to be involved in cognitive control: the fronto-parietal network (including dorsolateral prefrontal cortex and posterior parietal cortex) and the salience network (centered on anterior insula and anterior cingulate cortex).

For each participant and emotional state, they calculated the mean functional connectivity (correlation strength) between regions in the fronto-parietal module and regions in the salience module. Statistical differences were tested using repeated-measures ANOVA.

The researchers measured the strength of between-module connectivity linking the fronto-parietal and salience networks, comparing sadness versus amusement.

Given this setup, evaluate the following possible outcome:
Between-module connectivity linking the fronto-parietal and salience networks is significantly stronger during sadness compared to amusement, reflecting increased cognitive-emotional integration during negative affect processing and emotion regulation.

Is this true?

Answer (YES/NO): YES